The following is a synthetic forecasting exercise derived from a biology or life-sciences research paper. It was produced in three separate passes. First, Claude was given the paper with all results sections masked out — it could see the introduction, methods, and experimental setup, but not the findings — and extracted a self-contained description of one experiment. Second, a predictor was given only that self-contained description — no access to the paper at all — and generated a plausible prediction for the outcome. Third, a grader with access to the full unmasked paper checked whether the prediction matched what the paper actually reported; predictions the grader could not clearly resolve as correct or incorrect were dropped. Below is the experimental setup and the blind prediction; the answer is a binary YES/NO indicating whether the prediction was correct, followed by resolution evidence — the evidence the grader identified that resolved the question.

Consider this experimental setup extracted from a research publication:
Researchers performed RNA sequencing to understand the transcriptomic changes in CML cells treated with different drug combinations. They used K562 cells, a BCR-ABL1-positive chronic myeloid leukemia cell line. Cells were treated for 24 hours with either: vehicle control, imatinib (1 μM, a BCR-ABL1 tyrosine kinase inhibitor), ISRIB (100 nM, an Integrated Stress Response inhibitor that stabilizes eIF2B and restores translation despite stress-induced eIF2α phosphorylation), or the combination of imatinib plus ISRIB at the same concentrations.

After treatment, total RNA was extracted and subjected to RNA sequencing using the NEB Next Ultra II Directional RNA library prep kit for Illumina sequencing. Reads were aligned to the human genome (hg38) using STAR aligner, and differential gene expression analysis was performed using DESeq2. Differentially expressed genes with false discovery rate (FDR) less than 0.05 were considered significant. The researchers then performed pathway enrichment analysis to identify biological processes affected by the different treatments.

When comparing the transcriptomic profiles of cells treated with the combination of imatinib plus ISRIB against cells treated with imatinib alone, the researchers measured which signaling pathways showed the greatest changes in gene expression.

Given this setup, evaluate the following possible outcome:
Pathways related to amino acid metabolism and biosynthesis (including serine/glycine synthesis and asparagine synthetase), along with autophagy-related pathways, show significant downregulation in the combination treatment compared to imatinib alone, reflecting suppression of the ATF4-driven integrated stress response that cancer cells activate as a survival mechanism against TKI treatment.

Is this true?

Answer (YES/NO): NO